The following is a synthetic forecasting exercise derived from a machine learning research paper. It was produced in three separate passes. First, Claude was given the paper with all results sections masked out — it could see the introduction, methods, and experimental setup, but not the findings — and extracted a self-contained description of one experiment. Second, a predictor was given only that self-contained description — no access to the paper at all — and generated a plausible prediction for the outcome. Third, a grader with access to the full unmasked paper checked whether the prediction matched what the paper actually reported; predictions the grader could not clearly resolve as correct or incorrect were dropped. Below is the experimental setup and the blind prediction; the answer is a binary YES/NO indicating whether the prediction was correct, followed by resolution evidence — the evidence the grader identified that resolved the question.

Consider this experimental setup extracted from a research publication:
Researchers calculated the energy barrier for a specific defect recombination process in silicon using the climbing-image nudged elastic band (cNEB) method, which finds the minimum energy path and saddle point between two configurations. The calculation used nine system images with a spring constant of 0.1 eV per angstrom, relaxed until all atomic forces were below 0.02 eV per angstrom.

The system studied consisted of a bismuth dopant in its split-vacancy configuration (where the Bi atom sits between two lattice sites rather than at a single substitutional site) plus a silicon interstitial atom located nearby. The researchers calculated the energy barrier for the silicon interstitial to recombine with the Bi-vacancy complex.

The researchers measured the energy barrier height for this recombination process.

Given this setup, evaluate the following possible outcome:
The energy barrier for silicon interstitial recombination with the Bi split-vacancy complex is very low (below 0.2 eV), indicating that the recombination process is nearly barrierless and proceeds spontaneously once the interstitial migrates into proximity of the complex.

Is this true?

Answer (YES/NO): YES